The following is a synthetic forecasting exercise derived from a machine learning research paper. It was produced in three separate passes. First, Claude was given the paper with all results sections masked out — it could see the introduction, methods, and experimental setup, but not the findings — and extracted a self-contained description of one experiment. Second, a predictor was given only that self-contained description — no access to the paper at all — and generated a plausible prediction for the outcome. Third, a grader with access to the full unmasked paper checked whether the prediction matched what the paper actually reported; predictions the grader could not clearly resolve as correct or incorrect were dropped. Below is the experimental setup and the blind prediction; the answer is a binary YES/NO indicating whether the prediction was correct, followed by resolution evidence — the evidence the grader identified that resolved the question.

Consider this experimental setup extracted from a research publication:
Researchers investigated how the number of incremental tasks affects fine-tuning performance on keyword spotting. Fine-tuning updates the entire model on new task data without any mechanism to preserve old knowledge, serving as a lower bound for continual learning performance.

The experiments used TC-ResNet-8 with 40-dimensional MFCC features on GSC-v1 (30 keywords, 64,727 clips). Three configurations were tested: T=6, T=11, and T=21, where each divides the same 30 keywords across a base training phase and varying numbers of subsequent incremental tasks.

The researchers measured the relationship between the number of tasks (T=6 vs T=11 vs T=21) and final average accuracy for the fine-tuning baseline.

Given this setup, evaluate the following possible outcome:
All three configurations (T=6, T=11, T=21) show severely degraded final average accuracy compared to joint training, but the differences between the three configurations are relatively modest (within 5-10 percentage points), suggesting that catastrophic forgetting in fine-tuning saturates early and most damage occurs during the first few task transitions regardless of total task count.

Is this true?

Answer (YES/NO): NO